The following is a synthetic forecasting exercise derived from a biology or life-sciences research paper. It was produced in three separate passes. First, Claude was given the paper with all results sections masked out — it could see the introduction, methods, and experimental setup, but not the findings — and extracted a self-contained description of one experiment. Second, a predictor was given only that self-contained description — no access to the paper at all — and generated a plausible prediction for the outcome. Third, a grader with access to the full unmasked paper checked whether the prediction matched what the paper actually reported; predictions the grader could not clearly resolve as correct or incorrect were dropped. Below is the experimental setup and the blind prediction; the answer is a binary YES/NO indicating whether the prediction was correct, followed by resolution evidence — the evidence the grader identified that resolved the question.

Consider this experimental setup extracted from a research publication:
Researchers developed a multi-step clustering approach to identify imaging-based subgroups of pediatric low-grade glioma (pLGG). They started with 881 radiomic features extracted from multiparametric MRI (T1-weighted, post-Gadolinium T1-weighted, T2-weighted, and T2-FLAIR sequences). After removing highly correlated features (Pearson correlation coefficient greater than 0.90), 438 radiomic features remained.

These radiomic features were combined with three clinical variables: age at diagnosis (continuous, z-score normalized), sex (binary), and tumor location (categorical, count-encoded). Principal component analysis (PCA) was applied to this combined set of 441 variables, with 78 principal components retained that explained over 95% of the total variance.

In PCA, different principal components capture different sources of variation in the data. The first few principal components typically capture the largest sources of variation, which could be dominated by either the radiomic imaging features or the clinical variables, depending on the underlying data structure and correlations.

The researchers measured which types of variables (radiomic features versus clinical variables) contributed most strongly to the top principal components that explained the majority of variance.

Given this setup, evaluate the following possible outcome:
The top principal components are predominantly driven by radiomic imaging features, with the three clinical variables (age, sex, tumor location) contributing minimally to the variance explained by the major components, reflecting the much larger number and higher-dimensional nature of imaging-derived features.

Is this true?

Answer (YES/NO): YES